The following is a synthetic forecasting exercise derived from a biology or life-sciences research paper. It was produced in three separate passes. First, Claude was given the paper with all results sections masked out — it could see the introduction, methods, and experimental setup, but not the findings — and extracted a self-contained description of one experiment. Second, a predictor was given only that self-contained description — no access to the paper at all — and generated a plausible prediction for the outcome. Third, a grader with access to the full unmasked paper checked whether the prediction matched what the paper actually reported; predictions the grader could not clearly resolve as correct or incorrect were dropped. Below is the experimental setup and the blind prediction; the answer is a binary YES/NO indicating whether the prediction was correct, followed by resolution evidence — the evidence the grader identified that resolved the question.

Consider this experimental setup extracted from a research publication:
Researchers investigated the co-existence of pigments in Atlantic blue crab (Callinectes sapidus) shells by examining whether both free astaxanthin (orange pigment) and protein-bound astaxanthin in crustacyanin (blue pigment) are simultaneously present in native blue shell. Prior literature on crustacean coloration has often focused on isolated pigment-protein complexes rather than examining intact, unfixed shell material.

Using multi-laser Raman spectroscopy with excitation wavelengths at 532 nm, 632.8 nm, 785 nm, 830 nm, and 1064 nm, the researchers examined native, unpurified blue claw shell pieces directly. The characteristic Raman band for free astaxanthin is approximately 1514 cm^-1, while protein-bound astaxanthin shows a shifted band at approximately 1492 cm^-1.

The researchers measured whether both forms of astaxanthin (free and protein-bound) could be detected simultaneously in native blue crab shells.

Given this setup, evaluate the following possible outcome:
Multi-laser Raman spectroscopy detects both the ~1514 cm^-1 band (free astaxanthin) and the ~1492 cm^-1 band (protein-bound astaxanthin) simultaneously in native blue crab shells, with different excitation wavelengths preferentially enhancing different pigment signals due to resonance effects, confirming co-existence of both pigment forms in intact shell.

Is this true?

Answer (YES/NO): YES